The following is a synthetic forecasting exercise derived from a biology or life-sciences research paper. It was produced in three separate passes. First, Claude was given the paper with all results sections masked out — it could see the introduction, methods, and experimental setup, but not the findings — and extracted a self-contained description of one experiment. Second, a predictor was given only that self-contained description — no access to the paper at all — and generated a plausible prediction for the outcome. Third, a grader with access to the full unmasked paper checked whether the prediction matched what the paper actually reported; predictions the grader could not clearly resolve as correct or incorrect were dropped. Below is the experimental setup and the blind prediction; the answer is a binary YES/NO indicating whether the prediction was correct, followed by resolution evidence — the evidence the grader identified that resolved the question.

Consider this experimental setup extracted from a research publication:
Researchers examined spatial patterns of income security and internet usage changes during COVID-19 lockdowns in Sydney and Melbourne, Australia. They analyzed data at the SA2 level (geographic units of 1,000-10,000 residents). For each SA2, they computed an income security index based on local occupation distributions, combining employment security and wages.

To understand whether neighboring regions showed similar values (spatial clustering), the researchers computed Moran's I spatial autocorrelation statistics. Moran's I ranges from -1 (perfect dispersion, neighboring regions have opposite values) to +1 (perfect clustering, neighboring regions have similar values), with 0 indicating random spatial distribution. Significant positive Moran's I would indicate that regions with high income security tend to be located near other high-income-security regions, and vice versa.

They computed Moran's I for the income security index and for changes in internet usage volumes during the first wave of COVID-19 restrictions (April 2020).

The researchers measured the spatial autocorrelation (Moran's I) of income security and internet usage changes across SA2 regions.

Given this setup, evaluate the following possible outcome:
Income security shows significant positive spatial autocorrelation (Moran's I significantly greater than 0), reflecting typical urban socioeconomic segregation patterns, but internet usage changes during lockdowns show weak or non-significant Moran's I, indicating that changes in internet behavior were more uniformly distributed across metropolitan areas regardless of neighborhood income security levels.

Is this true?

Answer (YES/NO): NO